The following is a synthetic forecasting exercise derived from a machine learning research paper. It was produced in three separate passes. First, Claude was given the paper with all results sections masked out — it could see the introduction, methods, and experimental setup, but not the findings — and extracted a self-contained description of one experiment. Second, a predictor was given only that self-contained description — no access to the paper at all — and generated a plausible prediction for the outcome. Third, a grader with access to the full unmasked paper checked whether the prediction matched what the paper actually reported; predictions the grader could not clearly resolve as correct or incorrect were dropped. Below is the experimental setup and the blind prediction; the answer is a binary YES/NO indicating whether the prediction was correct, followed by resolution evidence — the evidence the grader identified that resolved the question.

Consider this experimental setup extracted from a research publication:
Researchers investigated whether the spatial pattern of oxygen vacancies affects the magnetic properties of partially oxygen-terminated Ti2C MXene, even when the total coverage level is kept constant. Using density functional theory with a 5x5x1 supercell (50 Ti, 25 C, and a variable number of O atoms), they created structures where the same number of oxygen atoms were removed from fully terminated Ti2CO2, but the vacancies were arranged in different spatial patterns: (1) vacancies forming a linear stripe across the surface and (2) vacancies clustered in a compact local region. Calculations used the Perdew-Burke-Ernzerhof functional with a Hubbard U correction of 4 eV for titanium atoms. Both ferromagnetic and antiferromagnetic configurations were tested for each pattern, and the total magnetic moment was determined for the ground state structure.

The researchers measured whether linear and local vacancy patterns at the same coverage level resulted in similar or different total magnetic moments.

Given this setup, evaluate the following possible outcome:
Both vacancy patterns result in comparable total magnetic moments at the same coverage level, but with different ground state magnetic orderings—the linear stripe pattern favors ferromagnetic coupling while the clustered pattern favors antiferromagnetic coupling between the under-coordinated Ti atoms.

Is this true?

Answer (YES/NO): NO